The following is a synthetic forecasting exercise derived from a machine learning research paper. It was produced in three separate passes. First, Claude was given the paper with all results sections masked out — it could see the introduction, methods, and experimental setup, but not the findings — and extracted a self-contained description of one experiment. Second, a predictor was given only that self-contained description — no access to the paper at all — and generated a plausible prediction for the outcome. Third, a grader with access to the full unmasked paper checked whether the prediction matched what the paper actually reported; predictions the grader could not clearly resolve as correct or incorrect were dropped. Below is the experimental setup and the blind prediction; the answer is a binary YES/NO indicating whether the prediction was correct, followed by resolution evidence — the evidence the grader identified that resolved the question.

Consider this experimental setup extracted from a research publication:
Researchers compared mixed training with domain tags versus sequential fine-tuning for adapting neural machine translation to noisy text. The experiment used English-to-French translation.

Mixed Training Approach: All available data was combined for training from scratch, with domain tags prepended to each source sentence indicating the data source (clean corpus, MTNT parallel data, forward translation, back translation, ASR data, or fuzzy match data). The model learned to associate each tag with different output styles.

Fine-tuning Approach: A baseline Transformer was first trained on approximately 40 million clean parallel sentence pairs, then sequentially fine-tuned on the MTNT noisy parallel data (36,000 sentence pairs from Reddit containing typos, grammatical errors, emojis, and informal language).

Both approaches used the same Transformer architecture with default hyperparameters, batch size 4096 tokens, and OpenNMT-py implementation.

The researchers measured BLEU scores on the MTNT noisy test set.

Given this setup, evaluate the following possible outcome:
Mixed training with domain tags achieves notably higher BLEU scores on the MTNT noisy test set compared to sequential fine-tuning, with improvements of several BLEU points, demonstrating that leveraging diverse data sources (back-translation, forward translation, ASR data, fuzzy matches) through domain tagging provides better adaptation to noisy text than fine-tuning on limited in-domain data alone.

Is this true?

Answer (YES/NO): NO